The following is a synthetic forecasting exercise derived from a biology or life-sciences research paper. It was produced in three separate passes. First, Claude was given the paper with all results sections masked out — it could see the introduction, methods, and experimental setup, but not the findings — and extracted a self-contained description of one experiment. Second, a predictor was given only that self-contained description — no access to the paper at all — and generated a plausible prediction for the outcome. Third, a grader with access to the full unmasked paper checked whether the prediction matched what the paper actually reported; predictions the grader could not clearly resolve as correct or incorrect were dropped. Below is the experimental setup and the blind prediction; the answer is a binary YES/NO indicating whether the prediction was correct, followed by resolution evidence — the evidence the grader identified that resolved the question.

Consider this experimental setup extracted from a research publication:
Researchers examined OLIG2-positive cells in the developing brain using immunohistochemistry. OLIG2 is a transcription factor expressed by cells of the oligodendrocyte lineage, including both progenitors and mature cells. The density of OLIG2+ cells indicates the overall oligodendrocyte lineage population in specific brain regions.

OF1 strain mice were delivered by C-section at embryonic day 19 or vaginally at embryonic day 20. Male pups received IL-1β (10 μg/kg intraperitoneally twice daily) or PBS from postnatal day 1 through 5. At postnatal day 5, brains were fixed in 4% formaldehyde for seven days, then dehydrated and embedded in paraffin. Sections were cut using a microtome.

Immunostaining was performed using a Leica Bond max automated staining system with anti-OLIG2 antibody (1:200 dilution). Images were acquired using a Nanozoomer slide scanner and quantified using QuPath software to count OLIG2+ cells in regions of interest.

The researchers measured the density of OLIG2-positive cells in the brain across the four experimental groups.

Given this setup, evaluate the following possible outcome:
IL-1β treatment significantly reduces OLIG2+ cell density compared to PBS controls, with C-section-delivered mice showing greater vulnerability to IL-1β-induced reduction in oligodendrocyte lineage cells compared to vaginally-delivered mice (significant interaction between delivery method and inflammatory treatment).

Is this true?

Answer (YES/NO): NO